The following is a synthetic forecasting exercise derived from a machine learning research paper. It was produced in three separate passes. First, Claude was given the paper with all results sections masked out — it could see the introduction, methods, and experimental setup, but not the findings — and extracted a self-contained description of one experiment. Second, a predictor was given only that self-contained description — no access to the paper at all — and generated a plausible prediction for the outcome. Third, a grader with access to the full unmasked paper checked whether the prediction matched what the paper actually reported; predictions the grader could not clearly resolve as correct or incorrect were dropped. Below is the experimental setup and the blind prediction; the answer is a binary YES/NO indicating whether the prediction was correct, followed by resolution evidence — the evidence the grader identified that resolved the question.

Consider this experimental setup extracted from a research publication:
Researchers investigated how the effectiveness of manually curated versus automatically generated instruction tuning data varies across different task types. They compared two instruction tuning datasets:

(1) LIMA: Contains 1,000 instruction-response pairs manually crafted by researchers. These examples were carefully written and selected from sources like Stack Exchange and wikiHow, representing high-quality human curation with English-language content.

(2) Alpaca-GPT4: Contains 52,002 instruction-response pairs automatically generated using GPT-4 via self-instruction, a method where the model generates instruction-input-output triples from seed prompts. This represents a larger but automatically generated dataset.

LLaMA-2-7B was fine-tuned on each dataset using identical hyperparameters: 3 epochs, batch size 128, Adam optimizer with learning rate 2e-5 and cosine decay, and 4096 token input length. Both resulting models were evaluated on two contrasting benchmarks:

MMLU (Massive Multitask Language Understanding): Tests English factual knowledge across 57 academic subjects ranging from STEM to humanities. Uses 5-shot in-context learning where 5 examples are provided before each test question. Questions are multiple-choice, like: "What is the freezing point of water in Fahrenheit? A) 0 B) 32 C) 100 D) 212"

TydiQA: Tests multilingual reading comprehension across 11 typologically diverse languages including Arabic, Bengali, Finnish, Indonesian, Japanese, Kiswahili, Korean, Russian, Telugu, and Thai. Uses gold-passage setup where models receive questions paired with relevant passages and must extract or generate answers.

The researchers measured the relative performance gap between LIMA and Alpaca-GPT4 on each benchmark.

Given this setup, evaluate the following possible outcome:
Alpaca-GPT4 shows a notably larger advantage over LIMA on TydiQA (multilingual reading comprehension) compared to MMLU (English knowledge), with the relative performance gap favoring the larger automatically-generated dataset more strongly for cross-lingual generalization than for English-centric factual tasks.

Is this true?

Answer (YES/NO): NO